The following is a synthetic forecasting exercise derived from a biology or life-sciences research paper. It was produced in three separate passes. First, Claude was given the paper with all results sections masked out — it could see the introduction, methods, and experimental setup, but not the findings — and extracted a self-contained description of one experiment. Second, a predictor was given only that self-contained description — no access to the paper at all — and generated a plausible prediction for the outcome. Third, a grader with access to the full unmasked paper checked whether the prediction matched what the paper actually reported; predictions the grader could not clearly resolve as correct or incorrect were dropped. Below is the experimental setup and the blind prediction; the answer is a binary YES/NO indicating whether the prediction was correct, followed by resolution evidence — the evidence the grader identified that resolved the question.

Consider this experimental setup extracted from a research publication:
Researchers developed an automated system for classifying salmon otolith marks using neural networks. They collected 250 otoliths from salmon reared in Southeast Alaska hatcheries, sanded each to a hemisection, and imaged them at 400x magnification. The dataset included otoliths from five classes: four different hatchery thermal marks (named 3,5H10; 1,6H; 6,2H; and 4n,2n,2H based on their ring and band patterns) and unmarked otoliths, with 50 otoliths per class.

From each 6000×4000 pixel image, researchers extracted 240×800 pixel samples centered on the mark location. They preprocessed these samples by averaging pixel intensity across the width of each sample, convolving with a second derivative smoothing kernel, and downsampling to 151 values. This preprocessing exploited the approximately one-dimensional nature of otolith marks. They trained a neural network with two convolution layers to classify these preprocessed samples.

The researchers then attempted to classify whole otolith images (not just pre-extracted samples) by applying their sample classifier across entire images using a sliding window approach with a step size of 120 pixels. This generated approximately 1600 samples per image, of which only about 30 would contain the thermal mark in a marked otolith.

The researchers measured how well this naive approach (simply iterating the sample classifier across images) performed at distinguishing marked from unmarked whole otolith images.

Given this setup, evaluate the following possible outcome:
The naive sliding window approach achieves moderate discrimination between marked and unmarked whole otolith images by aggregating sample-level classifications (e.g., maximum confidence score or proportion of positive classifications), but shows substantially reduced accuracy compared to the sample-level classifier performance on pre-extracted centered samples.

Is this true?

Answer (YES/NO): NO